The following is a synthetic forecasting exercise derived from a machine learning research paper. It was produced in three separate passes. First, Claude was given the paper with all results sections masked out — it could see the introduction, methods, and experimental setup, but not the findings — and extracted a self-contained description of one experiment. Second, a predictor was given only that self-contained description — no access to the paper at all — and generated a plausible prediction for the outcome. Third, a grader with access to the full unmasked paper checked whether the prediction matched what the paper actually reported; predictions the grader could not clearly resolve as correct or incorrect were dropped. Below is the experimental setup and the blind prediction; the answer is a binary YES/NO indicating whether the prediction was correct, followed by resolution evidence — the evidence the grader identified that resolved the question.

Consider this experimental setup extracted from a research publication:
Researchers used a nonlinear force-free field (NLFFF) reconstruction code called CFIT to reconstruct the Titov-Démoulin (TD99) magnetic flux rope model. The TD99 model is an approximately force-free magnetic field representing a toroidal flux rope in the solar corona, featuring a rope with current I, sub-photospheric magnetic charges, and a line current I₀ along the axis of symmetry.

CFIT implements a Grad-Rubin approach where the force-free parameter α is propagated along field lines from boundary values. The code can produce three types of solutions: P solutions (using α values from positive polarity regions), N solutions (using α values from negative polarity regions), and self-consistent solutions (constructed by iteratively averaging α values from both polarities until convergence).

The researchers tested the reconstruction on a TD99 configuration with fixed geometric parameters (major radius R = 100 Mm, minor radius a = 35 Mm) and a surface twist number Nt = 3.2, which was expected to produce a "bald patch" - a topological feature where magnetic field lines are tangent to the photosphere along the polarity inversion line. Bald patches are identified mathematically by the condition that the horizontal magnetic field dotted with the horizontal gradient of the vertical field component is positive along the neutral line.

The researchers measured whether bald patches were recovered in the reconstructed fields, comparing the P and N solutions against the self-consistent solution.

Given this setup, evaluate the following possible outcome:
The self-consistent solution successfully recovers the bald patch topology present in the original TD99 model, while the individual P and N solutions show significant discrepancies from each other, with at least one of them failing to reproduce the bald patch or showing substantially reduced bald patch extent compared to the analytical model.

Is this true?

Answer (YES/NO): NO